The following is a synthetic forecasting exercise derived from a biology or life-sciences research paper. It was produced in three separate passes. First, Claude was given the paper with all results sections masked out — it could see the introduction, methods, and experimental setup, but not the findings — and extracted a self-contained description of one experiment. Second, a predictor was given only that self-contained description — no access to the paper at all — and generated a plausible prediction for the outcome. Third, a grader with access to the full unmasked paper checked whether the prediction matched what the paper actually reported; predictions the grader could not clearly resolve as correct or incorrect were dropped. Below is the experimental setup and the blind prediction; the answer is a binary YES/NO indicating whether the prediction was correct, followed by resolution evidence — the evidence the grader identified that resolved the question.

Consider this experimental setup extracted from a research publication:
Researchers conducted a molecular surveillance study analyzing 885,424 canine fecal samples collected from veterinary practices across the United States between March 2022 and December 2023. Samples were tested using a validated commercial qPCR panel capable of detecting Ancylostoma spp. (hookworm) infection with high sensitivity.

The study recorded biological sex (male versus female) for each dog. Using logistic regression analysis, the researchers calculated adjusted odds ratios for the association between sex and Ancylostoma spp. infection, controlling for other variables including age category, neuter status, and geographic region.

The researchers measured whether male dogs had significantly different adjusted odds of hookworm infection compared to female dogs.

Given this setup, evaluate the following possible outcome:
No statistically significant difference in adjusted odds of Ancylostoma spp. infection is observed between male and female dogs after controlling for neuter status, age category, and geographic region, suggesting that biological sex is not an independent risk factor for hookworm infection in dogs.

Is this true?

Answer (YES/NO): NO